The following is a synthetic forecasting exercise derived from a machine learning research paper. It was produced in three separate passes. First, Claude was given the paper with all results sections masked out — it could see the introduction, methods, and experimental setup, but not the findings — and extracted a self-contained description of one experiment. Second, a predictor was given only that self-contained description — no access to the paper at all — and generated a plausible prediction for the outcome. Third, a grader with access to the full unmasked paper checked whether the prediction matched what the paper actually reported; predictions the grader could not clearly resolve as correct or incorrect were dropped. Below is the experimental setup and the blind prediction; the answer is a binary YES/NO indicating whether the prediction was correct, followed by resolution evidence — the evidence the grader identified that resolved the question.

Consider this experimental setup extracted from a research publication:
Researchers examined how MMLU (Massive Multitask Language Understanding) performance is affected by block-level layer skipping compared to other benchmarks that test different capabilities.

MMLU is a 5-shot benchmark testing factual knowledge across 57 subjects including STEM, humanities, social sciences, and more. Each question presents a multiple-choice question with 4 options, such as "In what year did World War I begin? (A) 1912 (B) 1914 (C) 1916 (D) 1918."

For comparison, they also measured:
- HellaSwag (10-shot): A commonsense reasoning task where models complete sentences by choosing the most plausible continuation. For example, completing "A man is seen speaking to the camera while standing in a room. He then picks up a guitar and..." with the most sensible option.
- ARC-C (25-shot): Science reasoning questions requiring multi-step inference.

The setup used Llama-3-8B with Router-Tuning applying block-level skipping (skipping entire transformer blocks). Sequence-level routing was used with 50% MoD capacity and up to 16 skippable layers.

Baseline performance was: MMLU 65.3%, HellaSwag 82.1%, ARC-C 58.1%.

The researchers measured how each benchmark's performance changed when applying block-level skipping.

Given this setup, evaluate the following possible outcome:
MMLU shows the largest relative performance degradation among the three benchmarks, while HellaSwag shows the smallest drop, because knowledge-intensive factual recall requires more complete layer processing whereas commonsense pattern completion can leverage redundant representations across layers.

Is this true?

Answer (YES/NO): NO